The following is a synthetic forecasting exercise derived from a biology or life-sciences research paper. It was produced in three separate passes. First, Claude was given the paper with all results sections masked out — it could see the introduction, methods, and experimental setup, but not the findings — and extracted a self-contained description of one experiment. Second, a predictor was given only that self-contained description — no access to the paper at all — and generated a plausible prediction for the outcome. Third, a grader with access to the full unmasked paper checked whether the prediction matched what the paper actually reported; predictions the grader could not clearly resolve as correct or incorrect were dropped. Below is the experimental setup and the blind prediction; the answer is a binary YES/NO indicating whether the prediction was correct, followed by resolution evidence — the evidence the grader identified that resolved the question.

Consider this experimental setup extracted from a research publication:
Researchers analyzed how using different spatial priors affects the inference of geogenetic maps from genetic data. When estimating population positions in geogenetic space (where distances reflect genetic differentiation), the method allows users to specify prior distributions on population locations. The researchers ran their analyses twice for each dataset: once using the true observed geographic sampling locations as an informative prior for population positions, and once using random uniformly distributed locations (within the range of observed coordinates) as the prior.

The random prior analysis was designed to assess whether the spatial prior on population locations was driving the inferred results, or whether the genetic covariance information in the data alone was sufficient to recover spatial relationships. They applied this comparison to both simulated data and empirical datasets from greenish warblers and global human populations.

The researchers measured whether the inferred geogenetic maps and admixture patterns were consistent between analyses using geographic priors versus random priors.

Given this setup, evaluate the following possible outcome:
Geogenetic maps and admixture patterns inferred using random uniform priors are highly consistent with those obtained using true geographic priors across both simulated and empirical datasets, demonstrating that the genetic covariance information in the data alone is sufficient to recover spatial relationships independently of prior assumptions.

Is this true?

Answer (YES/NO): YES